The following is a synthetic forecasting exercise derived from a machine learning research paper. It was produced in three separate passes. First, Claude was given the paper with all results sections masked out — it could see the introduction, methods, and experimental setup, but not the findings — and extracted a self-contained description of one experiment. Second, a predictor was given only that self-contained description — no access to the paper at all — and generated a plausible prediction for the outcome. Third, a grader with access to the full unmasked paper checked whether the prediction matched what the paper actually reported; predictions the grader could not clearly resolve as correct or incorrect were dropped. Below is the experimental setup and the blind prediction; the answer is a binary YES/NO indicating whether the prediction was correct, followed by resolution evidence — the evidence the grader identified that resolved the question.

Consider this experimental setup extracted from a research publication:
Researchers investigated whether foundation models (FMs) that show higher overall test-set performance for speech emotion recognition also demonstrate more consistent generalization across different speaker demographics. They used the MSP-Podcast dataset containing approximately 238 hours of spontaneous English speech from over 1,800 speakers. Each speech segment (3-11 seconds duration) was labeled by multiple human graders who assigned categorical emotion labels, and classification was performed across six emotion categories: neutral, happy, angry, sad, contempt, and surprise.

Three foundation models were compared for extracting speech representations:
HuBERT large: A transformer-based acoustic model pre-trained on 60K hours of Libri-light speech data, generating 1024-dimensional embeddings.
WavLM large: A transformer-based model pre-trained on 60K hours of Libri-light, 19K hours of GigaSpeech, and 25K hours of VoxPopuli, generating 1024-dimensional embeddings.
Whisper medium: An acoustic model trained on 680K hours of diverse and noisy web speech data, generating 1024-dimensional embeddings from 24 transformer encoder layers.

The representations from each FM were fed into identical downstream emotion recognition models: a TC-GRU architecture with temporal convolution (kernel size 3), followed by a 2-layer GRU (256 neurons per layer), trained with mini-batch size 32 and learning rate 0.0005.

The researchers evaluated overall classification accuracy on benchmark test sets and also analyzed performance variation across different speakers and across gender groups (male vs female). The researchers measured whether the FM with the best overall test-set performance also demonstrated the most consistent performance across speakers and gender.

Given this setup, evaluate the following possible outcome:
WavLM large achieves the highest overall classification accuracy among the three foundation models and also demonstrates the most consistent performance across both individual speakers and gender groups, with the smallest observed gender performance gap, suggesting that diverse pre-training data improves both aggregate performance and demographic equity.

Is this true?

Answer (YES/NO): NO